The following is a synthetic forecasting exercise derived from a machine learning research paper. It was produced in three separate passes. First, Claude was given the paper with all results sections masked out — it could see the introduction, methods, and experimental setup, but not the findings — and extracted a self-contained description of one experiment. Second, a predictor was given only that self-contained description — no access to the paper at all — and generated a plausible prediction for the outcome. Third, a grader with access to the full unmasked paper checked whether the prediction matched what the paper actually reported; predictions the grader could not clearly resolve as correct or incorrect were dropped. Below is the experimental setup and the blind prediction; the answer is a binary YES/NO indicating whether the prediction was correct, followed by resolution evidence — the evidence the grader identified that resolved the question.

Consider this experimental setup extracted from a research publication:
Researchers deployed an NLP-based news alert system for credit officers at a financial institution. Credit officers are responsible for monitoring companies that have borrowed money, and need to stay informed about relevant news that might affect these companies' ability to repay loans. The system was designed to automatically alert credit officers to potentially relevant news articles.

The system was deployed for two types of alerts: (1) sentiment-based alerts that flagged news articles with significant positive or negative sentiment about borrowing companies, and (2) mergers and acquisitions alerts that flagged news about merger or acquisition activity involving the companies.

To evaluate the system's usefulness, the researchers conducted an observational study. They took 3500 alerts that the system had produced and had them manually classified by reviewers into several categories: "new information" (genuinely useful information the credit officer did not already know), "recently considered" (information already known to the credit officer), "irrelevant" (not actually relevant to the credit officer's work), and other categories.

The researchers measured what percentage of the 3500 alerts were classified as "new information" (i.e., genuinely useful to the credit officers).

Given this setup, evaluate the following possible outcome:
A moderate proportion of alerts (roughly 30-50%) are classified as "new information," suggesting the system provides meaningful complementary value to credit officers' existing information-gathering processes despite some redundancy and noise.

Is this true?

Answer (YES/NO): NO